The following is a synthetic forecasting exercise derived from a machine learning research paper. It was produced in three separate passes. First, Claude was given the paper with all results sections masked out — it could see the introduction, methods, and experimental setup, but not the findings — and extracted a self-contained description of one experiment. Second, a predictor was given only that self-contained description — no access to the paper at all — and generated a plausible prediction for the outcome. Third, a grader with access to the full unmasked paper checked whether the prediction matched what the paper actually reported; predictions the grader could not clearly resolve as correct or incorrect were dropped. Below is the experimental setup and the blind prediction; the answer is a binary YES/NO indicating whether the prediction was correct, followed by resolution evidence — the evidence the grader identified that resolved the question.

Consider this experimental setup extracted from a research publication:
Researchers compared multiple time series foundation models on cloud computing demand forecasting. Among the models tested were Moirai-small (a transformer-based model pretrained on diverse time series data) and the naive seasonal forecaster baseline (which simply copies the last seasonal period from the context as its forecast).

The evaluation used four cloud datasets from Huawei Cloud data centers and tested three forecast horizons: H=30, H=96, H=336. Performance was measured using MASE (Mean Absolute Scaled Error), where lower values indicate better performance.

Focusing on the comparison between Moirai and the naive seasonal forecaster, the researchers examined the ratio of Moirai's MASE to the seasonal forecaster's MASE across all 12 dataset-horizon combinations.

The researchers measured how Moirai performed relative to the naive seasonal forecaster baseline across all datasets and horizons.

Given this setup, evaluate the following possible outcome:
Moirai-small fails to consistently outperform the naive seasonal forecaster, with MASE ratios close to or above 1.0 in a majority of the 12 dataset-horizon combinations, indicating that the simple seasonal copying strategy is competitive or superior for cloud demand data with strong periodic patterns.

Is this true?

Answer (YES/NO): YES